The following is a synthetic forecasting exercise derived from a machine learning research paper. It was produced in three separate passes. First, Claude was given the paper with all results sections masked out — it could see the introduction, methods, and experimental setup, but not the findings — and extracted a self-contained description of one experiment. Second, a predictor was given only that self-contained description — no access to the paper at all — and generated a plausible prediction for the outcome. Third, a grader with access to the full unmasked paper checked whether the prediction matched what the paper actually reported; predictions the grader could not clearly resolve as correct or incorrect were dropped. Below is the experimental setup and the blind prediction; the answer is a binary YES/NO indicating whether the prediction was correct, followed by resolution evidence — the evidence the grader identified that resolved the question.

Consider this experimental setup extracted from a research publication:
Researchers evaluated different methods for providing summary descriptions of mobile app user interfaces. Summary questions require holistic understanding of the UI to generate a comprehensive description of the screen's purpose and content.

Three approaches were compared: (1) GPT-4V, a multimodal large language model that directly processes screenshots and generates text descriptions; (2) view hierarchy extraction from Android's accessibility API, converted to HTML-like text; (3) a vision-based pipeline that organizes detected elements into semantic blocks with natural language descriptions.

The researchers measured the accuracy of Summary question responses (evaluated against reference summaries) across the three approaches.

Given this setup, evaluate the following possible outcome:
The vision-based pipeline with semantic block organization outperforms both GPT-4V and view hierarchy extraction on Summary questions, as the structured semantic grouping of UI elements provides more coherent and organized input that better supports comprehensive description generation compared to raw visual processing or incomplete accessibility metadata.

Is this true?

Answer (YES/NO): NO